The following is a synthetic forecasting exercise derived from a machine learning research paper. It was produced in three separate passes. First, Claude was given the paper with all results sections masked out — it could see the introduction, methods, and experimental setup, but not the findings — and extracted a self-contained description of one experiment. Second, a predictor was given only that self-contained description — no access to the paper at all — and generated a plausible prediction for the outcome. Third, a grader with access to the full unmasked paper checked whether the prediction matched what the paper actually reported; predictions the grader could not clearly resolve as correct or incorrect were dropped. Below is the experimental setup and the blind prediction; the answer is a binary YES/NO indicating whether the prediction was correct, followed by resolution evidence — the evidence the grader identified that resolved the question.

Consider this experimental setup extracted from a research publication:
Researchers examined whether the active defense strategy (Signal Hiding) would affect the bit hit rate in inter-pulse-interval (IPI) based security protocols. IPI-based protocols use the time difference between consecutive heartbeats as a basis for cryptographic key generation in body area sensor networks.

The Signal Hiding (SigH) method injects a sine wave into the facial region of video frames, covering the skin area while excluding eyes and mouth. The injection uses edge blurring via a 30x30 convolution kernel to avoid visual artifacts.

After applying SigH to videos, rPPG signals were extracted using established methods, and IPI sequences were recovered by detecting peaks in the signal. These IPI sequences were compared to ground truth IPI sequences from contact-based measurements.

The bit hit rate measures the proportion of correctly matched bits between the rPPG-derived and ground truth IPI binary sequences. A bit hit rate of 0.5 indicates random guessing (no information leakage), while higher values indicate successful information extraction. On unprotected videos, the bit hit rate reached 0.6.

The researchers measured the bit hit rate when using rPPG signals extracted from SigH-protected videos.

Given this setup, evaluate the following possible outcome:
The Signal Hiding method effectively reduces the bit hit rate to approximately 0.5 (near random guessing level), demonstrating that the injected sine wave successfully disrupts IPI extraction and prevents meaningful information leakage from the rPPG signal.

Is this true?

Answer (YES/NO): YES